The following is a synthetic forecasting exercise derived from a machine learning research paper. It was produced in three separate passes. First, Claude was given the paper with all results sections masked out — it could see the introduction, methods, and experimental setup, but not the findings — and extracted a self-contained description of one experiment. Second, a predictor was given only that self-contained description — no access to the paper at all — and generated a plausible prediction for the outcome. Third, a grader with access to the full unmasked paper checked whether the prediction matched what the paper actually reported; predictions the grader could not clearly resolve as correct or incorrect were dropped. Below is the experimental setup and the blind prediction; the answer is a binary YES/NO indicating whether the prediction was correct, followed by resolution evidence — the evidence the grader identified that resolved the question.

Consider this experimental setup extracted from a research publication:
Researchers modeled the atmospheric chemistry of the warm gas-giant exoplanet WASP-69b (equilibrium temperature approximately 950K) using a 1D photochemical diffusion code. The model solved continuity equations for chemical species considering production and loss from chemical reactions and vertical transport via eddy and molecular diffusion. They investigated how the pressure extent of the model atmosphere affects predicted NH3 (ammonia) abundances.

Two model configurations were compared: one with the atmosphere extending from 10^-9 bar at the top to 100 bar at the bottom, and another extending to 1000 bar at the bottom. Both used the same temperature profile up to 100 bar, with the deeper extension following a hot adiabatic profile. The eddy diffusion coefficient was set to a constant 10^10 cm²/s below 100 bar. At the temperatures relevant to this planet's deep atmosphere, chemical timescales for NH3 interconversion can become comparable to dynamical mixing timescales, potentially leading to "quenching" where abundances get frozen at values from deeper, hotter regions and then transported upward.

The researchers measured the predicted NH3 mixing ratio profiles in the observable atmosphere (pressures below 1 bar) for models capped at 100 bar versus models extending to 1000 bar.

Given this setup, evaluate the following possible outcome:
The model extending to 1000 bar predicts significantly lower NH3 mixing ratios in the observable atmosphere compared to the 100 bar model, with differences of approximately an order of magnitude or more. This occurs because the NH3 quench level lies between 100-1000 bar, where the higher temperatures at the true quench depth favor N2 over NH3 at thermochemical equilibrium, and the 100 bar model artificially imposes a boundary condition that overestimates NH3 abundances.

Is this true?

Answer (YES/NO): NO